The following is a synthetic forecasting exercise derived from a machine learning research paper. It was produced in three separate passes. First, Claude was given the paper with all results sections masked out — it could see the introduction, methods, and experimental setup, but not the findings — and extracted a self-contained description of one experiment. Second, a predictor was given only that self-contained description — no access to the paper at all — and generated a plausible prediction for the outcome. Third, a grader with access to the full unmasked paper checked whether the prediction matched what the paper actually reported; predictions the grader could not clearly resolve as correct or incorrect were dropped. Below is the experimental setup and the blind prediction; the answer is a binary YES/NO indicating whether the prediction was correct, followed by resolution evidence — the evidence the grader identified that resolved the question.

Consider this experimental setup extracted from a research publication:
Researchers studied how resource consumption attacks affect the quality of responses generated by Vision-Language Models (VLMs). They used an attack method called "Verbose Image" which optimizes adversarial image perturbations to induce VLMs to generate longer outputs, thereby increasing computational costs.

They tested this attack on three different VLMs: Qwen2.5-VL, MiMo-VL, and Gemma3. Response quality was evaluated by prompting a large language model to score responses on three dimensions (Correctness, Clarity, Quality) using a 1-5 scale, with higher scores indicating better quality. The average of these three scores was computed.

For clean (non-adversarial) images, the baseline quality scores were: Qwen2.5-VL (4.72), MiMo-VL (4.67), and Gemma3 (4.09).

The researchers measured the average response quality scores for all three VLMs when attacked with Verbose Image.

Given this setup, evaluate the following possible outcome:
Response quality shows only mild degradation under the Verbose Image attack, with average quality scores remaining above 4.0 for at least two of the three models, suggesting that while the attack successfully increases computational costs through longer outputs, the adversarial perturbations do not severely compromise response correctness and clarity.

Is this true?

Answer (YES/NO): NO